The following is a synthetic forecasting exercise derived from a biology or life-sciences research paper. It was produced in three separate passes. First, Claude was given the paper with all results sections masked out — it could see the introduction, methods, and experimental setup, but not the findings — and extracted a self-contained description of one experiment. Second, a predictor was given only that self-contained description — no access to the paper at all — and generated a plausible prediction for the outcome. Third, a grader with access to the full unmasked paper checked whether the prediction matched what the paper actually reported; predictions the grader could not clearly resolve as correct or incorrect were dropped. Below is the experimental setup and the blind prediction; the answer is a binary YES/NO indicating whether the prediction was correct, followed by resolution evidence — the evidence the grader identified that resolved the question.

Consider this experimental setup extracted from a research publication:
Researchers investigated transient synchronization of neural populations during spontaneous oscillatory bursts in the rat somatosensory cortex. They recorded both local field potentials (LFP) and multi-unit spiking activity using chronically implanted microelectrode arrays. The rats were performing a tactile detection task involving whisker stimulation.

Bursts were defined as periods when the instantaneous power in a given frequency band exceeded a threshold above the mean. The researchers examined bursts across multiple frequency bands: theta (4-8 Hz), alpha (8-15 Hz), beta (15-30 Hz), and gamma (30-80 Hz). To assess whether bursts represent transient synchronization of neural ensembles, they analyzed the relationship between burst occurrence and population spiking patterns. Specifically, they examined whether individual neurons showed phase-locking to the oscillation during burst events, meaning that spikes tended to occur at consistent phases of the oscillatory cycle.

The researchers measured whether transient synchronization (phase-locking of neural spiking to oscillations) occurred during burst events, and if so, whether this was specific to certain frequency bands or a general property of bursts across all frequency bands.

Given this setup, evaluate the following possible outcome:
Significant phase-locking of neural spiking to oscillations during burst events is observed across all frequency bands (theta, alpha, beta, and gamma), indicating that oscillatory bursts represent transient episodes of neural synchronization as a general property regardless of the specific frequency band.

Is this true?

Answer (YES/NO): YES